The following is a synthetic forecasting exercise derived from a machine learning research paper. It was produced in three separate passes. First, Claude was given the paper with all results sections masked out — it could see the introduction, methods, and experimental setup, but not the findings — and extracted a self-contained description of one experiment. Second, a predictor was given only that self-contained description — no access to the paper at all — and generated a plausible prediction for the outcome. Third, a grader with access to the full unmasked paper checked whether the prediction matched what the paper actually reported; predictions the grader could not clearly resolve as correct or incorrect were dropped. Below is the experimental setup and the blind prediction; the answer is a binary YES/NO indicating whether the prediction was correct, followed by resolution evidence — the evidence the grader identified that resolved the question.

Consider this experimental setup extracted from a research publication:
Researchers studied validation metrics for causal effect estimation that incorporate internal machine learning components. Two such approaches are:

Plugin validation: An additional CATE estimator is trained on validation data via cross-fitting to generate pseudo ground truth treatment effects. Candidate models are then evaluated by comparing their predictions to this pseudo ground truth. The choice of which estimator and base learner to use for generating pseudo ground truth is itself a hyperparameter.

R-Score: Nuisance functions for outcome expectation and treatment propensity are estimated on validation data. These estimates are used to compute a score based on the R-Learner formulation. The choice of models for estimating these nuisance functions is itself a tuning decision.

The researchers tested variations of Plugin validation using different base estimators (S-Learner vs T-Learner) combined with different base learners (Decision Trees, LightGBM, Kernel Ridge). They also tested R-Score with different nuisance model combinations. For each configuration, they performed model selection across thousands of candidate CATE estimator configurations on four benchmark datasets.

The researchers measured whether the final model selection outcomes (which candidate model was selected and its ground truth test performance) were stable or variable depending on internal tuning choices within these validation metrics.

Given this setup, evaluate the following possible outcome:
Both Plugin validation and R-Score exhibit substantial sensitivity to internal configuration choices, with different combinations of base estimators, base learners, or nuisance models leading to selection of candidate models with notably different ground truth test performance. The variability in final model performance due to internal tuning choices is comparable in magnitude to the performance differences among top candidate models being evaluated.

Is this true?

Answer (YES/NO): YES